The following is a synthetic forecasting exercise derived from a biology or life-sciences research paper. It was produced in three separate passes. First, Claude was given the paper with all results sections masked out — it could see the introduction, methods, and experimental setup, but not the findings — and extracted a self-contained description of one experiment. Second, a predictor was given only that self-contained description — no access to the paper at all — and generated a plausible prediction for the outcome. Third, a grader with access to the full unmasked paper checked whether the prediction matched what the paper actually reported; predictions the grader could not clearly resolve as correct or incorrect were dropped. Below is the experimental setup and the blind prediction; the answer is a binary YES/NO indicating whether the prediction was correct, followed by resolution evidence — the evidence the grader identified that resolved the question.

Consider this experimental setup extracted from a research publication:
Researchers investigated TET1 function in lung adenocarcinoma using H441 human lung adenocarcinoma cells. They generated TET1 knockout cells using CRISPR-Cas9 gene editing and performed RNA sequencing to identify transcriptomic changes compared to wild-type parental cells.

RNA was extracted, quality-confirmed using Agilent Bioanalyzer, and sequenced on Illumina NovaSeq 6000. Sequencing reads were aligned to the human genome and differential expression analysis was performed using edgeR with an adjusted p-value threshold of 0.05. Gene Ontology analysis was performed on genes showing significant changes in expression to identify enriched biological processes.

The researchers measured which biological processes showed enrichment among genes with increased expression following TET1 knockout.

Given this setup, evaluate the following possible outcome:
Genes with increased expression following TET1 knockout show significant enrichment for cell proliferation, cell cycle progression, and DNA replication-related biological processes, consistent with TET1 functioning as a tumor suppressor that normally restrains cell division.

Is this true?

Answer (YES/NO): NO